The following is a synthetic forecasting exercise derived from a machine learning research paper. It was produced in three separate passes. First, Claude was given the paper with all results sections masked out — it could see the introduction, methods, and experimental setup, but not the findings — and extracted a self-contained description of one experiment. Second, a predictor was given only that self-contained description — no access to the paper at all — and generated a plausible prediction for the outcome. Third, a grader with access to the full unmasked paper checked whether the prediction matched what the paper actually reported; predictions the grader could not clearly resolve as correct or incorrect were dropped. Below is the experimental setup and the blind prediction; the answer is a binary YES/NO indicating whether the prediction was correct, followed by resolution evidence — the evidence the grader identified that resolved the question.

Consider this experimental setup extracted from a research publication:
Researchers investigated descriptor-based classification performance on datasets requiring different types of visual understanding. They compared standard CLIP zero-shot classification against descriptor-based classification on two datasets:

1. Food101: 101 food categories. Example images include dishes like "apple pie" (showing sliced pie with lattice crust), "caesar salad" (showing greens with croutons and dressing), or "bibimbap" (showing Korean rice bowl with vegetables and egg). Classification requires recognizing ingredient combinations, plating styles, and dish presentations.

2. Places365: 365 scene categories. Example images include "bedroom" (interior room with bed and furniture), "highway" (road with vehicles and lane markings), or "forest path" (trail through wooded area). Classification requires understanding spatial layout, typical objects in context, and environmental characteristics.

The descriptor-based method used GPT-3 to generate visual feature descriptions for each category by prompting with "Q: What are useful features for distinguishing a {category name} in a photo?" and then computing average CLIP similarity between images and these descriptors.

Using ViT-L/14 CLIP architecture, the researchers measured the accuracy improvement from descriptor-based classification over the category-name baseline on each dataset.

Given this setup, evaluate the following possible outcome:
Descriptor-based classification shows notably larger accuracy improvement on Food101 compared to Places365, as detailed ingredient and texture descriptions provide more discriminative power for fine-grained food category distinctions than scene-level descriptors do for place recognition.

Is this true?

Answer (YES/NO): NO